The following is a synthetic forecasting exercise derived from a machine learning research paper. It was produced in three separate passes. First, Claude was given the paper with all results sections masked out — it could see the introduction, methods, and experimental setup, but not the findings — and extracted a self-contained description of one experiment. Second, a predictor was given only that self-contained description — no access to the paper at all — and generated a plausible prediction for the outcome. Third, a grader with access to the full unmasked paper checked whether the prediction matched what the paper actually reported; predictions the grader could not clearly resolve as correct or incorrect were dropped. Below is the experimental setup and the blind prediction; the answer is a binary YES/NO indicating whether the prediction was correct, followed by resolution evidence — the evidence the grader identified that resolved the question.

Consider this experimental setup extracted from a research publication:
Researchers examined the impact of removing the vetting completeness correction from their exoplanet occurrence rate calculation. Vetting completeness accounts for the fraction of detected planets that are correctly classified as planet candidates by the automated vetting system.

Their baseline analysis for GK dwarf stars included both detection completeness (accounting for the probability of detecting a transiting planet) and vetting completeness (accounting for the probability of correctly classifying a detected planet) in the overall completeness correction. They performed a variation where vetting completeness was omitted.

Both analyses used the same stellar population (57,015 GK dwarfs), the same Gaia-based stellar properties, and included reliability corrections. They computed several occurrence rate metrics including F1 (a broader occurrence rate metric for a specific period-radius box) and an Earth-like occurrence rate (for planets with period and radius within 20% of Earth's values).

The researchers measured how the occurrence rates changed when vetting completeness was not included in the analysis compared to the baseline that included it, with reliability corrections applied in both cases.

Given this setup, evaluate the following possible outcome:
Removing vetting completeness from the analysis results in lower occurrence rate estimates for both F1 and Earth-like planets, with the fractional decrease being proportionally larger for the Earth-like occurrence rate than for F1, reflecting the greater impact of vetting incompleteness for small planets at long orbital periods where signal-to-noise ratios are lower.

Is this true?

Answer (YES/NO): YES